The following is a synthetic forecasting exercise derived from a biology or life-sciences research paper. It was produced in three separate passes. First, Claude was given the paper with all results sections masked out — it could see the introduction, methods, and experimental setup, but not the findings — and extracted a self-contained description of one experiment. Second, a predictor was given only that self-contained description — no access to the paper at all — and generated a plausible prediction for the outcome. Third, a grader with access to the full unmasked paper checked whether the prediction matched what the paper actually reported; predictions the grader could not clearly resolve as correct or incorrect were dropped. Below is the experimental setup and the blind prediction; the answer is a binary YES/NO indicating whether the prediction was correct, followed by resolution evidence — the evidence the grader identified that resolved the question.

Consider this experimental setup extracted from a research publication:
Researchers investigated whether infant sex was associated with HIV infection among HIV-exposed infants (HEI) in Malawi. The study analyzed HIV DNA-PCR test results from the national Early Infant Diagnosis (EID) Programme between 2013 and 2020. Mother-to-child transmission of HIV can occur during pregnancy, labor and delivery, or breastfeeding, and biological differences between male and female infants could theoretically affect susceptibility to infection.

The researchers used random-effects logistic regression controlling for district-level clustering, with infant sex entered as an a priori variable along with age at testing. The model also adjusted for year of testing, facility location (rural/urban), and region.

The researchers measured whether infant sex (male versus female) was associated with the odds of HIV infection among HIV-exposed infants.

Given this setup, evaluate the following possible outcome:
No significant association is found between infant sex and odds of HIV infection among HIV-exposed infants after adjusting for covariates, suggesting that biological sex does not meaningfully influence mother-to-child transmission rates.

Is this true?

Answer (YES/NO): NO